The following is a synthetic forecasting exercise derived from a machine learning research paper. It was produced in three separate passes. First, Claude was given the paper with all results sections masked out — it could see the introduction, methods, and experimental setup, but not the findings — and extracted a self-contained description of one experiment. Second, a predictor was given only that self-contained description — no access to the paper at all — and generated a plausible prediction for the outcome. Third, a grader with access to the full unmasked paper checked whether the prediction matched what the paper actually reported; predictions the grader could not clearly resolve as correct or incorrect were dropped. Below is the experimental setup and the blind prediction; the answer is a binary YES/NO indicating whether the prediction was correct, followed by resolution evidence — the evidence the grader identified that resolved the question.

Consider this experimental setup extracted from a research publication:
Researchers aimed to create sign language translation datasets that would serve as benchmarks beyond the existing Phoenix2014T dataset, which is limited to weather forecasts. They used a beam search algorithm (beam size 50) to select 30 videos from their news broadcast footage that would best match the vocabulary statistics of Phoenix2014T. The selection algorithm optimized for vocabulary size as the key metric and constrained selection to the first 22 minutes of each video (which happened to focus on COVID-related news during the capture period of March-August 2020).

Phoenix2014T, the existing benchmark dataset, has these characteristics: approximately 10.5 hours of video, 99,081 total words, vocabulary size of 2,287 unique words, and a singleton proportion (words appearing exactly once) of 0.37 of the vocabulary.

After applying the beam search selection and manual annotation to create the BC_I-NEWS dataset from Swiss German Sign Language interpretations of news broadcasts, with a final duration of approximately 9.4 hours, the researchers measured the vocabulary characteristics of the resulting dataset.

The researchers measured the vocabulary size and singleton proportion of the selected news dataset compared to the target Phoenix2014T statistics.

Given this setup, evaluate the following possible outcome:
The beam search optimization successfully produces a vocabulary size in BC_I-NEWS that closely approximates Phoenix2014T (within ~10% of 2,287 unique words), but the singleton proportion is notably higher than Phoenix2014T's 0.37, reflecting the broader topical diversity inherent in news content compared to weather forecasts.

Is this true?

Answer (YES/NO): NO